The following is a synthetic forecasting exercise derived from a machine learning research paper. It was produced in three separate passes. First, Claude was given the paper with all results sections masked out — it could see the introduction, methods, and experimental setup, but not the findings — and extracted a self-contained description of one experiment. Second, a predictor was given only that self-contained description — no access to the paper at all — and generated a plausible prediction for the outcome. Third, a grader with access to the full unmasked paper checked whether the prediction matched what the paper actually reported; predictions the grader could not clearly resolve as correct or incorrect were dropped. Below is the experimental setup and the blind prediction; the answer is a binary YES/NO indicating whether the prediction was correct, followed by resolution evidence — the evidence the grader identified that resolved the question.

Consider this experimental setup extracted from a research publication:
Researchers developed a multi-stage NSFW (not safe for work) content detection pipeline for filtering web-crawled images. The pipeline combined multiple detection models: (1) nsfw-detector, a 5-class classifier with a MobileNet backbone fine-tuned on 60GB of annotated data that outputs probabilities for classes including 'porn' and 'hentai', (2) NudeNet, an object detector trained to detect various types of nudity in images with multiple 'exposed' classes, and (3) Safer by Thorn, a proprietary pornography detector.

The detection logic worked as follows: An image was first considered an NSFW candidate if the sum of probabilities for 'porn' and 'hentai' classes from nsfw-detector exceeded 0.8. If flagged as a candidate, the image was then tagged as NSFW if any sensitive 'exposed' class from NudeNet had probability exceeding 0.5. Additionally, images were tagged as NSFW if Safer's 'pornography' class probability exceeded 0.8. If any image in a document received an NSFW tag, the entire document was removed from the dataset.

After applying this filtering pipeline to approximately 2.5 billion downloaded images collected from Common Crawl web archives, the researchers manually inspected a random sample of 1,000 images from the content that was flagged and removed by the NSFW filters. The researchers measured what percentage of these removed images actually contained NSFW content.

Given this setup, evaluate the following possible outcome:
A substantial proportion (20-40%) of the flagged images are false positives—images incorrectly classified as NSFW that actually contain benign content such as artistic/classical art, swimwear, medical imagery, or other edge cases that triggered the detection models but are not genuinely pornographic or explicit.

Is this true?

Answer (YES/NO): YES